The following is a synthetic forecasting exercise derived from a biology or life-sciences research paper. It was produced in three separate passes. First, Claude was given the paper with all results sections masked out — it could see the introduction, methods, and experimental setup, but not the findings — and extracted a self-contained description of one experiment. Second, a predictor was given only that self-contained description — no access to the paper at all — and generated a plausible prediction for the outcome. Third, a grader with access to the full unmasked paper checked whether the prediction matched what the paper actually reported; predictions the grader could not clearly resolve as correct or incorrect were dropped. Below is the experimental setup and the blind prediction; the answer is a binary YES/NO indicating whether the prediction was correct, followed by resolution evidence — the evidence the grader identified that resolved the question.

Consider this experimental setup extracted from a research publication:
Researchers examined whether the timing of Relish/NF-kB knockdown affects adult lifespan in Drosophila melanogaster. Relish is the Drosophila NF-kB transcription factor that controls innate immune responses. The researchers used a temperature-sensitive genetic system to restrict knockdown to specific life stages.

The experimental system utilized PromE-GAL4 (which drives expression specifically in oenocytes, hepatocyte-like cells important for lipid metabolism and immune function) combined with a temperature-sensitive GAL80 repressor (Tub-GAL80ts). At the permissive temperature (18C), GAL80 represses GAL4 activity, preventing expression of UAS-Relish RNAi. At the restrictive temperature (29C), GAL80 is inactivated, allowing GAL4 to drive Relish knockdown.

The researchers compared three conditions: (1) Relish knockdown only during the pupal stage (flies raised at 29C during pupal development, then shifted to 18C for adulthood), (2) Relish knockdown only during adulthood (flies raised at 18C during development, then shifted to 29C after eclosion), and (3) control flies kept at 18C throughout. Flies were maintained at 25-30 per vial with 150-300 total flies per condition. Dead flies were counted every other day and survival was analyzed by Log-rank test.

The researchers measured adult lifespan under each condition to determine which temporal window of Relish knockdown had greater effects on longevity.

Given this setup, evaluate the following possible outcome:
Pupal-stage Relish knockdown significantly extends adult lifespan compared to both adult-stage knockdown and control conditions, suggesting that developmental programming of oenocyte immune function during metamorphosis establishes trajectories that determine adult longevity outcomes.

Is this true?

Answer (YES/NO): YES